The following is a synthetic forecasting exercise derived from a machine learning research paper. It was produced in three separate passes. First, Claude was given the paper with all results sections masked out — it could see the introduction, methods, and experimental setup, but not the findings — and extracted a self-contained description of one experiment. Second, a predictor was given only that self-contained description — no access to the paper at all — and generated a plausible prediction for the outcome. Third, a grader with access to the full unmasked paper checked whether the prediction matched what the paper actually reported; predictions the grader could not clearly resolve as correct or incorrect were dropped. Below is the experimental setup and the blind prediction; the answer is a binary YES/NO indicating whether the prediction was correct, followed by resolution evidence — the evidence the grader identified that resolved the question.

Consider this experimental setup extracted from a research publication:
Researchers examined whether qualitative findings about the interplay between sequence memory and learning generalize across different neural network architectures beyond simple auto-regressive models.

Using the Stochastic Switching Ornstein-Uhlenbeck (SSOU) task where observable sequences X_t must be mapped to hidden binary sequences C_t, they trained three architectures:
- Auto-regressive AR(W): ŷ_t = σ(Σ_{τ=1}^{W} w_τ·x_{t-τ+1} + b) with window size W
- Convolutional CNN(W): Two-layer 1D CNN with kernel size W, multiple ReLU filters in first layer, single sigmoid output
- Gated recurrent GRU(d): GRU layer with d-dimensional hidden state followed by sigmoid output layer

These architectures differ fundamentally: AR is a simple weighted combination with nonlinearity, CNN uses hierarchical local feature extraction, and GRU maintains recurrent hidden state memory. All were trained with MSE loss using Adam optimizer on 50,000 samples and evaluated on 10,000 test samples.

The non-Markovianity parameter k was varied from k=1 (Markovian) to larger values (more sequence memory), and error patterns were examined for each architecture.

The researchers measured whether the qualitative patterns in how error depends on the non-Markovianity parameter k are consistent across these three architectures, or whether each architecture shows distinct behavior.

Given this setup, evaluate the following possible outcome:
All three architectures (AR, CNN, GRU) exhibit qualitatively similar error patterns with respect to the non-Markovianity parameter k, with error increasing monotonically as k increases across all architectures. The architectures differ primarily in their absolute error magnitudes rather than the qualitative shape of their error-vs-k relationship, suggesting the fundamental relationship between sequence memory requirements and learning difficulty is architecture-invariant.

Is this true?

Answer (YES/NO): NO